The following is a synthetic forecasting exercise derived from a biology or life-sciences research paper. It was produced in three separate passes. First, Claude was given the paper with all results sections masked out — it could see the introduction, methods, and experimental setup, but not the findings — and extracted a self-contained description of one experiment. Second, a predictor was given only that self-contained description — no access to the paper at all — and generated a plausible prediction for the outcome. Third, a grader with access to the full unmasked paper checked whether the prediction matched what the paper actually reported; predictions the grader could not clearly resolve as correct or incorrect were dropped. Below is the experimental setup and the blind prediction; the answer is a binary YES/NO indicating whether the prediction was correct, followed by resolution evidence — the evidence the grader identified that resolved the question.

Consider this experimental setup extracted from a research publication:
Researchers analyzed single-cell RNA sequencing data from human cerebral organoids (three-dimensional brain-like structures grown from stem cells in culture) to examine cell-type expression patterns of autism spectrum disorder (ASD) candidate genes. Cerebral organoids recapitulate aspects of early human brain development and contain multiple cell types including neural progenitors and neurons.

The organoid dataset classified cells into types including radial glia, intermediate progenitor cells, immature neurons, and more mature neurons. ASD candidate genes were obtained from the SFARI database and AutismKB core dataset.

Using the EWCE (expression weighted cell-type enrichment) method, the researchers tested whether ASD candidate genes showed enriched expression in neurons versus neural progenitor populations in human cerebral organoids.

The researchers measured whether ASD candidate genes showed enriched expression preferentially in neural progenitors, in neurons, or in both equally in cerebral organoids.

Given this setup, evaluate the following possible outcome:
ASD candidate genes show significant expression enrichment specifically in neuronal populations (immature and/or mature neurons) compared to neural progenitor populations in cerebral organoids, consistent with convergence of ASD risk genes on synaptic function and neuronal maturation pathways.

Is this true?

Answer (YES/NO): YES